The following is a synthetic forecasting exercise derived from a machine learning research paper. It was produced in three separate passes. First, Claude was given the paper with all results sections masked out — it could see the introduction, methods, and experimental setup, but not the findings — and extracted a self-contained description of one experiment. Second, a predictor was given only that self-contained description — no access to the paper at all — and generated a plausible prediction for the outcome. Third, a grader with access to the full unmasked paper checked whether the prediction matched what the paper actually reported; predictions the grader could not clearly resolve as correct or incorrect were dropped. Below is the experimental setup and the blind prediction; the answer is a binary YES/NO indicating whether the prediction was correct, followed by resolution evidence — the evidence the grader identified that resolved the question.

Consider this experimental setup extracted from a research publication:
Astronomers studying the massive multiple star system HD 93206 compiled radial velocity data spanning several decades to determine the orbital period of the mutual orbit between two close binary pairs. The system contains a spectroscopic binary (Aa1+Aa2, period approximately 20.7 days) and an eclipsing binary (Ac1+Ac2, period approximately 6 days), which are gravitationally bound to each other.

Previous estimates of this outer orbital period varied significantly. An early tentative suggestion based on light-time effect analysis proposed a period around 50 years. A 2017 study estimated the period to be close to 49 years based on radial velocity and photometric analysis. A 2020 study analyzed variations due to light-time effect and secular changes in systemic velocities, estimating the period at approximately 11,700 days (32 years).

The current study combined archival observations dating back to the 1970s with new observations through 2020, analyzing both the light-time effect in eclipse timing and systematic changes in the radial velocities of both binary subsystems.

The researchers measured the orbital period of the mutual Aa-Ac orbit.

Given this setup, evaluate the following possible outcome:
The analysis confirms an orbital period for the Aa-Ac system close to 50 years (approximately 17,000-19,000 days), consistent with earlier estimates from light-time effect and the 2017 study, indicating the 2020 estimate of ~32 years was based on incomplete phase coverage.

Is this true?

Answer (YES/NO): NO